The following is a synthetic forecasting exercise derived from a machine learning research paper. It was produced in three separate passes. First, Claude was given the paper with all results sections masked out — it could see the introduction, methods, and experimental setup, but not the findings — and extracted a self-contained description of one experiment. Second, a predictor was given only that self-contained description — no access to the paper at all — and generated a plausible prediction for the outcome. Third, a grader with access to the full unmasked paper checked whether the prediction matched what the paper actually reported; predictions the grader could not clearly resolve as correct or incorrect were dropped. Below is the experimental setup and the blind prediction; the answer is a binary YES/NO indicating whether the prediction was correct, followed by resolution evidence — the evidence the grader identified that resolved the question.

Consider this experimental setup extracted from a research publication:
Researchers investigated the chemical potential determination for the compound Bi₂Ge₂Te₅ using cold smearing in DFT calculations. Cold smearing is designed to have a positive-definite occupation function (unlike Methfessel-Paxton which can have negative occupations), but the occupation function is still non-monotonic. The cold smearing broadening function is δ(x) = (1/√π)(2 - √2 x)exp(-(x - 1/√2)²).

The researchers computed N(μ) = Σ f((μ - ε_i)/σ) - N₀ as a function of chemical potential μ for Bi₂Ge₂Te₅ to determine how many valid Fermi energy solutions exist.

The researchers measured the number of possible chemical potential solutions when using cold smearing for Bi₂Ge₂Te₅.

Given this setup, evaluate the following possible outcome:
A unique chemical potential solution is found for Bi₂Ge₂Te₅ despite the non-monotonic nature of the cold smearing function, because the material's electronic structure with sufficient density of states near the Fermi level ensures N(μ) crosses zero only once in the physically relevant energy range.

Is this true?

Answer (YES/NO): NO